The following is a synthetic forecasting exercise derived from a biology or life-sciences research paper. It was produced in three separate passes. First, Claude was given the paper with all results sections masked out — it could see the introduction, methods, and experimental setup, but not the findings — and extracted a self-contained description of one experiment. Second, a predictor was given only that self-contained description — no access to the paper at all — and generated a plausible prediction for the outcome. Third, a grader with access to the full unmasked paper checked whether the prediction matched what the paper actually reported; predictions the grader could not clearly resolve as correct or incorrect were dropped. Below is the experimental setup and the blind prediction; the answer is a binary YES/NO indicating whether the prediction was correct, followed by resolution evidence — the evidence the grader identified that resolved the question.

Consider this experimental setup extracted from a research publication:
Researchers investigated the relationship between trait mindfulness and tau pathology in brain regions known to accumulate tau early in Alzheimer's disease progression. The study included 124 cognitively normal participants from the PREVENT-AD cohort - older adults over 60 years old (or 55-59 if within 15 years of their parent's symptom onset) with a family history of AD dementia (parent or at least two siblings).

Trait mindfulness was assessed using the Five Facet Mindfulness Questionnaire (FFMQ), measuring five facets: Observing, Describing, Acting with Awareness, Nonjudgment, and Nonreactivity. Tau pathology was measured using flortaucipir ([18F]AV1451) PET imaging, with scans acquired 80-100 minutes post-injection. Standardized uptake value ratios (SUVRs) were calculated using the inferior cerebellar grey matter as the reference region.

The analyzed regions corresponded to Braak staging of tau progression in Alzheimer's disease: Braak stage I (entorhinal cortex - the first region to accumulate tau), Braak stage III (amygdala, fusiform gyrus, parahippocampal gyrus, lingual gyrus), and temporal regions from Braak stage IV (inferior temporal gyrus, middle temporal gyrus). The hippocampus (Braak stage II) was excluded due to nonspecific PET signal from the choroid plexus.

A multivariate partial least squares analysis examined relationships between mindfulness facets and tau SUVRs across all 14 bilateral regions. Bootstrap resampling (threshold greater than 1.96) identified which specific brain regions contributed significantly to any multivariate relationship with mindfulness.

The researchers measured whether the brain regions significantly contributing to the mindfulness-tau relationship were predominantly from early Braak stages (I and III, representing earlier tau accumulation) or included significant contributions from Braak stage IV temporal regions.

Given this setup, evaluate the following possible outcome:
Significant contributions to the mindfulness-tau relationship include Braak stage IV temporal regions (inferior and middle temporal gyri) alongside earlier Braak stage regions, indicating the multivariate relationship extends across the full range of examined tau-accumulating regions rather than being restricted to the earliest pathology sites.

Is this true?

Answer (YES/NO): NO